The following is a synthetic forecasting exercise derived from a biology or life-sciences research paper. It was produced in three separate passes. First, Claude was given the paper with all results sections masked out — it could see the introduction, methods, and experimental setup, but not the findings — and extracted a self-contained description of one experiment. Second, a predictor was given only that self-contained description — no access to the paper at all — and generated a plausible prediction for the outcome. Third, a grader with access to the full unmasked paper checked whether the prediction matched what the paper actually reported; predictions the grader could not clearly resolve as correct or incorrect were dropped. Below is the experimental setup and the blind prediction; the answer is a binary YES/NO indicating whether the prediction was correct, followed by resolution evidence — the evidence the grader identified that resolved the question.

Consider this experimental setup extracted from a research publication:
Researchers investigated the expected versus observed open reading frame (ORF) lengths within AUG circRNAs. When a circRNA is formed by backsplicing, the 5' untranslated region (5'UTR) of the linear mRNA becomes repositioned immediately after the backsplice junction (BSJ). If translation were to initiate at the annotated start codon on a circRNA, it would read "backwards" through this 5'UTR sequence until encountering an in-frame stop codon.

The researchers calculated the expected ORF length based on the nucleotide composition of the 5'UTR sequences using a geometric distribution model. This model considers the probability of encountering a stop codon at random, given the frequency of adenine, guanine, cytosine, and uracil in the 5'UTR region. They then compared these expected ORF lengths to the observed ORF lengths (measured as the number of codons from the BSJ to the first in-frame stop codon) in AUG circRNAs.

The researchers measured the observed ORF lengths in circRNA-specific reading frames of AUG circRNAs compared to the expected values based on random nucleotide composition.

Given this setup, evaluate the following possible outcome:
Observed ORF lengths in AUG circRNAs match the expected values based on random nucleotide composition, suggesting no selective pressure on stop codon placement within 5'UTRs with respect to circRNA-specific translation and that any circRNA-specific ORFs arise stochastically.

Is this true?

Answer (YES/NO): YES